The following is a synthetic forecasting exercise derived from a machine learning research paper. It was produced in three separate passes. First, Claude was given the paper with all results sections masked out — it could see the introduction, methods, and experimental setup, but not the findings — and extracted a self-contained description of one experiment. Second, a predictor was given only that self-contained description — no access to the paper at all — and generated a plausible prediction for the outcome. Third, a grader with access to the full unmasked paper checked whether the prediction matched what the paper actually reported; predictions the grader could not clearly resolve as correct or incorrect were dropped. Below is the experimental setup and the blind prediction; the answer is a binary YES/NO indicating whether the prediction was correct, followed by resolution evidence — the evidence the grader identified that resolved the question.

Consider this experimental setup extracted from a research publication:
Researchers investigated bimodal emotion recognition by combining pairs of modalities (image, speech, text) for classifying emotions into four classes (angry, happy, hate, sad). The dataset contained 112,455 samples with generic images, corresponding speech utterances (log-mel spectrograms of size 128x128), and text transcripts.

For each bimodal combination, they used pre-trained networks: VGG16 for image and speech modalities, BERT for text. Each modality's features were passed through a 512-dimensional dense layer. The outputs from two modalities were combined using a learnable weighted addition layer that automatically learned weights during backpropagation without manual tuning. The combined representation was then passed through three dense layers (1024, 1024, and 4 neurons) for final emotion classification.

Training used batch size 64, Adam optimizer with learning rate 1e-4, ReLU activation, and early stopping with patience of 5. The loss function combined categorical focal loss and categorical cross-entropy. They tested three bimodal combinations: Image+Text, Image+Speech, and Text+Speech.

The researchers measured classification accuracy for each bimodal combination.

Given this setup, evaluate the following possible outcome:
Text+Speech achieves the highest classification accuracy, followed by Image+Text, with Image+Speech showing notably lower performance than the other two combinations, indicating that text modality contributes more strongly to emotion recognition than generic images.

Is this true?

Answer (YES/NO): NO